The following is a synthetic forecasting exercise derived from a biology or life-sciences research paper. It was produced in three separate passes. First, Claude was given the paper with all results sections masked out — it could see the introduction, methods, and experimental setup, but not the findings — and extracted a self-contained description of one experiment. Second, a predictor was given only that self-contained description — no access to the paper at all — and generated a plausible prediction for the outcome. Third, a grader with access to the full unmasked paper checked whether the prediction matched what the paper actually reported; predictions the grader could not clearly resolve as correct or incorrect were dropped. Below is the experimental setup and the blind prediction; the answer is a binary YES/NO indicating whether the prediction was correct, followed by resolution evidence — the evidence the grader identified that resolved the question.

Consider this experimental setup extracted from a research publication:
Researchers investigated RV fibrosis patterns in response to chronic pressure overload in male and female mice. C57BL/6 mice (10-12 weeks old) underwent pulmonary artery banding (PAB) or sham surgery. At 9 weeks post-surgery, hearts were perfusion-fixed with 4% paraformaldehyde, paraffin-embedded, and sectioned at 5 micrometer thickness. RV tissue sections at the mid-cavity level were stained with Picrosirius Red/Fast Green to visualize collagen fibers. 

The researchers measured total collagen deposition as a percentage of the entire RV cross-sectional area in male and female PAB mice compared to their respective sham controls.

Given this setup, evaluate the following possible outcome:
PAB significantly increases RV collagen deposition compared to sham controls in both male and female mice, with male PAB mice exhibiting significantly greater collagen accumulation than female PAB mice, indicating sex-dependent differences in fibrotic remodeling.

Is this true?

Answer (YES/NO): YES